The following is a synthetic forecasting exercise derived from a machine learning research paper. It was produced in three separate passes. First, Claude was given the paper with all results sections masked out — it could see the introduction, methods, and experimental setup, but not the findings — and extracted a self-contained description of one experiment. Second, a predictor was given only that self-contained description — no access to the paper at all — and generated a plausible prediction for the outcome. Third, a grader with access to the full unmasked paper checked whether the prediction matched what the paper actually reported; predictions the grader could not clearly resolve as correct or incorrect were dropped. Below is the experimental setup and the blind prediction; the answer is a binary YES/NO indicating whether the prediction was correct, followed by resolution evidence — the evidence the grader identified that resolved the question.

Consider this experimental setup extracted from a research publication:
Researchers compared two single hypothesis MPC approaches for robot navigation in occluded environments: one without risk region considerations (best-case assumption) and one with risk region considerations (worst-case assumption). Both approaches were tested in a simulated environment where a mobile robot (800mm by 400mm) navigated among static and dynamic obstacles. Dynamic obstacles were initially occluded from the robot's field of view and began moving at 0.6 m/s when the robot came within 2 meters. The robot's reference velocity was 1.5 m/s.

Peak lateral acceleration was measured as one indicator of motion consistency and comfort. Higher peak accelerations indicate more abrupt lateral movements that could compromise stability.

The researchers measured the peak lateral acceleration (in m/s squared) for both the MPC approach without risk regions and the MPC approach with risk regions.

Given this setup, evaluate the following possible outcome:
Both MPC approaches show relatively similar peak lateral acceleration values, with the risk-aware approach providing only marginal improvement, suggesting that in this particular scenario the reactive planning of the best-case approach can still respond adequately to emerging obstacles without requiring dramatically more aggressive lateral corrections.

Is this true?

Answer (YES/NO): NO